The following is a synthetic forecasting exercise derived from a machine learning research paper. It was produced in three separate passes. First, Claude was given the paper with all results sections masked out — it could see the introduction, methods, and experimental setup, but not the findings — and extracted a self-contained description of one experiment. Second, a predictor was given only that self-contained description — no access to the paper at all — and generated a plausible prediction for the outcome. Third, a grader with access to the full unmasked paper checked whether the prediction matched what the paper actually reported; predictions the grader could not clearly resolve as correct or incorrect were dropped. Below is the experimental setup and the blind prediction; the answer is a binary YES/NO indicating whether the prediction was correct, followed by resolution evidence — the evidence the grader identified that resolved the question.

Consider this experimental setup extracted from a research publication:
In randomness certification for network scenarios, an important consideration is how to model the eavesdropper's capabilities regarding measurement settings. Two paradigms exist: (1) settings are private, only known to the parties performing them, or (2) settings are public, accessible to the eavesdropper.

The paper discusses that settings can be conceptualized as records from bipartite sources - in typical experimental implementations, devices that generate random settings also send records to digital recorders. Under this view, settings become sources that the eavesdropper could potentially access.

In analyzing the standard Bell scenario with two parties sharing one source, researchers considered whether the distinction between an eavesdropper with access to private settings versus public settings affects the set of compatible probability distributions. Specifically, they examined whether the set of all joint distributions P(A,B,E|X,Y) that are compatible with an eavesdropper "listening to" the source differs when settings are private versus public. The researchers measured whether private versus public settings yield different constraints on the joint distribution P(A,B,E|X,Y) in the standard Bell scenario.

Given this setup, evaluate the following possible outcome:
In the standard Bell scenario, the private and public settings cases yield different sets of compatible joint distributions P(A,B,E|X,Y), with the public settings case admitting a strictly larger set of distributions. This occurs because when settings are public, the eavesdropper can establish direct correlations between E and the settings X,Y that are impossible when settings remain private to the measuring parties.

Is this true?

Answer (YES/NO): NO